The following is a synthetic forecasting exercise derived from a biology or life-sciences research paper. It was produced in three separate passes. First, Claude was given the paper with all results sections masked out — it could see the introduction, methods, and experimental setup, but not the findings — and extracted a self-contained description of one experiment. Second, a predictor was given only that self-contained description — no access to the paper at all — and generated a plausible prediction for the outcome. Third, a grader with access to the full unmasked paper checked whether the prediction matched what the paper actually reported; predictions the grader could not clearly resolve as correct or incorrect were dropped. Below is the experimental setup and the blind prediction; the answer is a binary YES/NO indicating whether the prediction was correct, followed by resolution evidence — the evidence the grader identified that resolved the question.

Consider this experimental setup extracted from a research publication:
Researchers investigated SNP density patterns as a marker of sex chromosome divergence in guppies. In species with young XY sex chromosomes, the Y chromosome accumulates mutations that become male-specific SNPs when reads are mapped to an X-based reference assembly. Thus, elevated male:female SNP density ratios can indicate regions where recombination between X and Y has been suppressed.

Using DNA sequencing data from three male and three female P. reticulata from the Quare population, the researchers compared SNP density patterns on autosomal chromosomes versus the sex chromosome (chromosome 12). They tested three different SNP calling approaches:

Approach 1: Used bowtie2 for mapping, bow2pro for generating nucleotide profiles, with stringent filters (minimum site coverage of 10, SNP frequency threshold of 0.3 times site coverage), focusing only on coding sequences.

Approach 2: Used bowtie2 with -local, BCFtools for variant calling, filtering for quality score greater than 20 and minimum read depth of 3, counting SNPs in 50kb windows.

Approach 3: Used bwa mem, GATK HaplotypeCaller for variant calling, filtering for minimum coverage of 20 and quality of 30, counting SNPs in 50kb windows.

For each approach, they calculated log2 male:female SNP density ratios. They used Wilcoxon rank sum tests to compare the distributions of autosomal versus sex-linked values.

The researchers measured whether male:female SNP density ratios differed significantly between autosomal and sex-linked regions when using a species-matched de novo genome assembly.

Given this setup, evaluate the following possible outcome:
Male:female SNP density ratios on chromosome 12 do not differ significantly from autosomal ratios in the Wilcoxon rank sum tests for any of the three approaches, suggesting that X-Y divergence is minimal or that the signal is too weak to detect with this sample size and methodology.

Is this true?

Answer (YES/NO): NO